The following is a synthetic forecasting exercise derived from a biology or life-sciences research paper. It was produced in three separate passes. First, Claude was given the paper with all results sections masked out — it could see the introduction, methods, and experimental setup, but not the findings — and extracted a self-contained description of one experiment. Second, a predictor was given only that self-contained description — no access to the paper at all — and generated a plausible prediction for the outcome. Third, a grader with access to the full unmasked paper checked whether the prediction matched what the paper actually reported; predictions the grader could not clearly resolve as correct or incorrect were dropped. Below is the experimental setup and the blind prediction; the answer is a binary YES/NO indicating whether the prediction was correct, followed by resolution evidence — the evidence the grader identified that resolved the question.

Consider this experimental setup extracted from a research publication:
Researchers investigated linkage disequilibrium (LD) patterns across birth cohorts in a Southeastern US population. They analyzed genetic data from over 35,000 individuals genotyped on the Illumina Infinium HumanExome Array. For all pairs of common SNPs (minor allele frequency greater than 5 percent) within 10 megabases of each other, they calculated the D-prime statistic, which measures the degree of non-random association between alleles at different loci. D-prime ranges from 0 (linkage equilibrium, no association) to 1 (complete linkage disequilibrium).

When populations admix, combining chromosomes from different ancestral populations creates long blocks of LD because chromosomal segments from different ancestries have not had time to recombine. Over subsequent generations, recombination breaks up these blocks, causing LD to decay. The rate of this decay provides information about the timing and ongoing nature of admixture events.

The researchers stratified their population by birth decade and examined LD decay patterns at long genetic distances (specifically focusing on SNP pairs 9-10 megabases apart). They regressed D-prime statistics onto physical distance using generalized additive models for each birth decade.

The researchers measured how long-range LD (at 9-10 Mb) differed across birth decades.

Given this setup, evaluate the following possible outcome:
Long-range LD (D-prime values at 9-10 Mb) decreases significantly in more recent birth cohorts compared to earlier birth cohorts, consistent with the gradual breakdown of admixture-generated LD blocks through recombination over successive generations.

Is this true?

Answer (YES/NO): NO